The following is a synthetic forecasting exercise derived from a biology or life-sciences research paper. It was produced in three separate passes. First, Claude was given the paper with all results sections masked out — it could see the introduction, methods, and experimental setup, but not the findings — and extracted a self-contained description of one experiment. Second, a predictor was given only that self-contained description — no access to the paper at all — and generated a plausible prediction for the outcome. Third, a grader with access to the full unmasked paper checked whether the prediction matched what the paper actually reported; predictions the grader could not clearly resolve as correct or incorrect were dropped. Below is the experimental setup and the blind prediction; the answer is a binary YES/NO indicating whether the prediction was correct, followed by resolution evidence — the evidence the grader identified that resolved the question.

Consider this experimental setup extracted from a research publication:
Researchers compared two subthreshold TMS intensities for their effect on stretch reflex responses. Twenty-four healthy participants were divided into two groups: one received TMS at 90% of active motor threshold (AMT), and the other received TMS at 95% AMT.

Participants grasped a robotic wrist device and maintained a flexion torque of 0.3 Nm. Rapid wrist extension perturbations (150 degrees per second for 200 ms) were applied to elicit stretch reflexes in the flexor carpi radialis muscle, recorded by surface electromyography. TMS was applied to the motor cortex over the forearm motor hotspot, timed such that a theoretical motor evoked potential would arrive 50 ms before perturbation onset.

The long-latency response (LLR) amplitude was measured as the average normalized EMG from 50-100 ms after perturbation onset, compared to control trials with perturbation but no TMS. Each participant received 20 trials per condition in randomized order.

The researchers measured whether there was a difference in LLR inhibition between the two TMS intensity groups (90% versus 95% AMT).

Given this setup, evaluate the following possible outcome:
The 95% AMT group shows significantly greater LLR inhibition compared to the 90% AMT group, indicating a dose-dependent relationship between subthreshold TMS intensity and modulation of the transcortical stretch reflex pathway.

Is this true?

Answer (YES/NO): NO